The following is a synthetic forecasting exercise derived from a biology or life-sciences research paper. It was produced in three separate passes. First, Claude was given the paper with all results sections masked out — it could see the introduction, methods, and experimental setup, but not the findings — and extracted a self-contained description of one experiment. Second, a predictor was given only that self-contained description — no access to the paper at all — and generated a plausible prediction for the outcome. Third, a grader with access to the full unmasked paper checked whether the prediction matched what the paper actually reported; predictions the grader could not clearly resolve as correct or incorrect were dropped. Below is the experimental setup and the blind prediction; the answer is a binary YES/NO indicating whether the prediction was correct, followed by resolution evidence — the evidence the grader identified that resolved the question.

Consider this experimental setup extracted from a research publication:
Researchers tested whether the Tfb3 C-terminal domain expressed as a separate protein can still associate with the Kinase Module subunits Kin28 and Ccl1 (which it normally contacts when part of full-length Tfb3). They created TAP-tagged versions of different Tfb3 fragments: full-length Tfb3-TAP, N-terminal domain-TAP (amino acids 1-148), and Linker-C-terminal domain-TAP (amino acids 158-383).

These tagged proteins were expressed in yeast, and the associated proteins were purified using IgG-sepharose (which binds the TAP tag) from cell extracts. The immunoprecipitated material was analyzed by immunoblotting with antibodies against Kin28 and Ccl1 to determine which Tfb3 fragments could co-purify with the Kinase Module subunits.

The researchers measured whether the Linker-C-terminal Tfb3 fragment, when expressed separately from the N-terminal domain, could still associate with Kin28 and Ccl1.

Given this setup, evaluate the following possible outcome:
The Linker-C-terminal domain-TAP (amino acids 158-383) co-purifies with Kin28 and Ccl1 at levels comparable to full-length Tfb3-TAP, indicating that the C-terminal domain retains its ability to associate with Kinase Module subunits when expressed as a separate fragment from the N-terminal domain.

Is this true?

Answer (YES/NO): YES